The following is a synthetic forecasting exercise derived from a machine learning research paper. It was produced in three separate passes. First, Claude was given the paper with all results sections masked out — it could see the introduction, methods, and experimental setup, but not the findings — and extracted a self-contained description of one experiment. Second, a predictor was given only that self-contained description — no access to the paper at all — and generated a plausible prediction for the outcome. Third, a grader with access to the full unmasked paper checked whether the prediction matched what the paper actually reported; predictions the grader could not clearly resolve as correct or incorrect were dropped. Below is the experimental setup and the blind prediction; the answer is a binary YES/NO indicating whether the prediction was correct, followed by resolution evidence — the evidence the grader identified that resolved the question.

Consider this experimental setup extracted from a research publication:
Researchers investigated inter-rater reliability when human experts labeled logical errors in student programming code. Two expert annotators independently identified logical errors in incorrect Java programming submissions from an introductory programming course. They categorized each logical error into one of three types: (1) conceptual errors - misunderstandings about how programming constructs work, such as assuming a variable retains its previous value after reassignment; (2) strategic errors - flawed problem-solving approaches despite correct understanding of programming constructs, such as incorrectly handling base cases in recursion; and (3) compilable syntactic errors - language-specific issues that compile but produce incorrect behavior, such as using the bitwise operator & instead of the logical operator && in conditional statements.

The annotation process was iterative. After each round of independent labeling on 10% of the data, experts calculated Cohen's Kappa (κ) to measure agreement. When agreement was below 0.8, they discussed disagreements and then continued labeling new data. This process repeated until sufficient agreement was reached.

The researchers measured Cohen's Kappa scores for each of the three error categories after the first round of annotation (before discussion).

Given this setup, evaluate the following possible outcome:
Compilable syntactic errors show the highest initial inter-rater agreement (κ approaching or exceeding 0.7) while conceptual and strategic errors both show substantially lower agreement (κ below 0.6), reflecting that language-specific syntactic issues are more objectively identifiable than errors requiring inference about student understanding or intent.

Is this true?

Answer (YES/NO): NO